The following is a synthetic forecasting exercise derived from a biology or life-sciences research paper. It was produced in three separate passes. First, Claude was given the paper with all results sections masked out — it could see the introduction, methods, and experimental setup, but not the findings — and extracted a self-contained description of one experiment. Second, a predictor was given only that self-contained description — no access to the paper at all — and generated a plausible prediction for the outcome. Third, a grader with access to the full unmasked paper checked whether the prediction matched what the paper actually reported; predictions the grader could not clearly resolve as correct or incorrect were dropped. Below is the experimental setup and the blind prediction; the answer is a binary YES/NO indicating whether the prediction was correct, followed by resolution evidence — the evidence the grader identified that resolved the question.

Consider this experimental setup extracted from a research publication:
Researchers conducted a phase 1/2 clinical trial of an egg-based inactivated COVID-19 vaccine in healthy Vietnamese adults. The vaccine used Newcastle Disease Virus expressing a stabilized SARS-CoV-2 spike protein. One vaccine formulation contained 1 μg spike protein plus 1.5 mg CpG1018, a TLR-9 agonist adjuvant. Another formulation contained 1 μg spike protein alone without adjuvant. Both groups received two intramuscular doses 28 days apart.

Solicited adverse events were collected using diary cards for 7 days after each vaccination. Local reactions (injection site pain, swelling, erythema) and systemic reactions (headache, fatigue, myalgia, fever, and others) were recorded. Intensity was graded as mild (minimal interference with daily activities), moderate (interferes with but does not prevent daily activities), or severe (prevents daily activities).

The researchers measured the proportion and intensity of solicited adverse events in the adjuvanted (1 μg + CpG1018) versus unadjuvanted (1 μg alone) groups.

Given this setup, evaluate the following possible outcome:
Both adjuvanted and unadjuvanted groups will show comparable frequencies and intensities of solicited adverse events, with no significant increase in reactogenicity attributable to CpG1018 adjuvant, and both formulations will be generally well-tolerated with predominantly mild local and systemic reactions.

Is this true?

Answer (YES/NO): YES